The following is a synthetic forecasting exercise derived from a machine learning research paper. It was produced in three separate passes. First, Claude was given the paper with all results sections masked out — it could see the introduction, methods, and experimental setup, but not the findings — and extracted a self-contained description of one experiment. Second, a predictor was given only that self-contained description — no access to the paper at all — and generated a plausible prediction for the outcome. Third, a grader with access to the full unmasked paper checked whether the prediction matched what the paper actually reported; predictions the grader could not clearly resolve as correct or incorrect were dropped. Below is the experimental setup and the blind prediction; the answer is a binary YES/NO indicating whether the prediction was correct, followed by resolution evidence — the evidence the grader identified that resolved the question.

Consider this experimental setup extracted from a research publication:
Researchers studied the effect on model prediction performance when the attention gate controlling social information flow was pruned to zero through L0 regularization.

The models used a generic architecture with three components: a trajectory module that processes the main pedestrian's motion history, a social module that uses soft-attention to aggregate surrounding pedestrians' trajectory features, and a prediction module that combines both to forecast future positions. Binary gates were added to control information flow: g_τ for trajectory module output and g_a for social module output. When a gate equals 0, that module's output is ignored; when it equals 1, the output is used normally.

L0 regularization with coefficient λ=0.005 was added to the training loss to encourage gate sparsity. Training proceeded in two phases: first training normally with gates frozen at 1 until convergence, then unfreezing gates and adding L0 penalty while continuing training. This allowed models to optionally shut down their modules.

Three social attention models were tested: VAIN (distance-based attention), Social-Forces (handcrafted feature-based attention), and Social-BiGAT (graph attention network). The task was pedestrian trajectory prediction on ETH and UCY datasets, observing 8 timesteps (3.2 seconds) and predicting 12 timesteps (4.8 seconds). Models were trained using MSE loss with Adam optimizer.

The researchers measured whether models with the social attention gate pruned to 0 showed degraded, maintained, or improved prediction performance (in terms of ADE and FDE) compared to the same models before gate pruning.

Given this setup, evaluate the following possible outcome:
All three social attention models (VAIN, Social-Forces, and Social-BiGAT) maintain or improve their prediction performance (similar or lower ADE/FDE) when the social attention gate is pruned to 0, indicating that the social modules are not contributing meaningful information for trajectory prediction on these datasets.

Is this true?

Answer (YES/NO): YES